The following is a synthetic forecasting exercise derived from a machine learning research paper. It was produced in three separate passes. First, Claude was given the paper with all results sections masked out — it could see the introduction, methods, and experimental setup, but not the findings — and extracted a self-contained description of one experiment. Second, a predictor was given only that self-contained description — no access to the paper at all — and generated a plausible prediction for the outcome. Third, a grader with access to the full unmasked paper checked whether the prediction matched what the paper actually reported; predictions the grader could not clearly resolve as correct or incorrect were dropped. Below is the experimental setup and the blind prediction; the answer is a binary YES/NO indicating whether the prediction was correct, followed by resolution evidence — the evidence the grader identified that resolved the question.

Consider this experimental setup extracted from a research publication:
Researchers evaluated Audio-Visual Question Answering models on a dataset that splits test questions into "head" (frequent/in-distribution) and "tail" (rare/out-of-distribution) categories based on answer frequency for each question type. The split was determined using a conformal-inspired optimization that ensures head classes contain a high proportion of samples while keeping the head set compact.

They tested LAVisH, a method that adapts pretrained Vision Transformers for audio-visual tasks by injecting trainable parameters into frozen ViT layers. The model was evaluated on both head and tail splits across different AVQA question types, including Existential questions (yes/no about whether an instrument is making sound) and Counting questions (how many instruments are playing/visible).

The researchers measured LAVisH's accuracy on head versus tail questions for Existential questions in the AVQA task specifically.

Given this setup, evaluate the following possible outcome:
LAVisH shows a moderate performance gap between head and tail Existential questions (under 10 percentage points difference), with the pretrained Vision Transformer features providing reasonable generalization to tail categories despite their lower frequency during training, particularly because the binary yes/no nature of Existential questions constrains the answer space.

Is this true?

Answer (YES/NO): NO